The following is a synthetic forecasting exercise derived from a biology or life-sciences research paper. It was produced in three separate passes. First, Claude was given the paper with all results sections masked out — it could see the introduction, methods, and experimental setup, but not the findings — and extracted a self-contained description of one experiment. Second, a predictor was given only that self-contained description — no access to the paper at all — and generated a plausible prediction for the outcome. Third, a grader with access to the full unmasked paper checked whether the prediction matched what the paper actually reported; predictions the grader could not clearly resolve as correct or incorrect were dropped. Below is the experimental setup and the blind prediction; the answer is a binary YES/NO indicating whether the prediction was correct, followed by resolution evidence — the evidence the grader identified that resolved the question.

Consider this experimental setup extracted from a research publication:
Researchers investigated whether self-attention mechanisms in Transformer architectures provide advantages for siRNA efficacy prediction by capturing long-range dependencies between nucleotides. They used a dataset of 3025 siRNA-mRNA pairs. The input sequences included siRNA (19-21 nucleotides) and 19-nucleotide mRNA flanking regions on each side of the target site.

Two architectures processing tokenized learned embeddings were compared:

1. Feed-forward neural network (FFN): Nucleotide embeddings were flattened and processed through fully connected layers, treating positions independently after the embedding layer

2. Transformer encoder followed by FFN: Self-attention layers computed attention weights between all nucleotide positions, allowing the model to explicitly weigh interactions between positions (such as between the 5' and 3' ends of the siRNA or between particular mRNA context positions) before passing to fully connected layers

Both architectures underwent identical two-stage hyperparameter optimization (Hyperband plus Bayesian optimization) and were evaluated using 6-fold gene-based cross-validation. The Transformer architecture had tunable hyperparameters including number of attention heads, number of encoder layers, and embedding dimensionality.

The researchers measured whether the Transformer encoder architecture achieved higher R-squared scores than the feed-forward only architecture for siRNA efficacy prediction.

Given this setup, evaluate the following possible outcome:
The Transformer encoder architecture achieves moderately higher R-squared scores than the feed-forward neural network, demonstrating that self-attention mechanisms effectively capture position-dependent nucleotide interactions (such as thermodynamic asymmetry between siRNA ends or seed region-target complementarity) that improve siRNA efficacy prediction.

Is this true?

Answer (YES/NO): NO